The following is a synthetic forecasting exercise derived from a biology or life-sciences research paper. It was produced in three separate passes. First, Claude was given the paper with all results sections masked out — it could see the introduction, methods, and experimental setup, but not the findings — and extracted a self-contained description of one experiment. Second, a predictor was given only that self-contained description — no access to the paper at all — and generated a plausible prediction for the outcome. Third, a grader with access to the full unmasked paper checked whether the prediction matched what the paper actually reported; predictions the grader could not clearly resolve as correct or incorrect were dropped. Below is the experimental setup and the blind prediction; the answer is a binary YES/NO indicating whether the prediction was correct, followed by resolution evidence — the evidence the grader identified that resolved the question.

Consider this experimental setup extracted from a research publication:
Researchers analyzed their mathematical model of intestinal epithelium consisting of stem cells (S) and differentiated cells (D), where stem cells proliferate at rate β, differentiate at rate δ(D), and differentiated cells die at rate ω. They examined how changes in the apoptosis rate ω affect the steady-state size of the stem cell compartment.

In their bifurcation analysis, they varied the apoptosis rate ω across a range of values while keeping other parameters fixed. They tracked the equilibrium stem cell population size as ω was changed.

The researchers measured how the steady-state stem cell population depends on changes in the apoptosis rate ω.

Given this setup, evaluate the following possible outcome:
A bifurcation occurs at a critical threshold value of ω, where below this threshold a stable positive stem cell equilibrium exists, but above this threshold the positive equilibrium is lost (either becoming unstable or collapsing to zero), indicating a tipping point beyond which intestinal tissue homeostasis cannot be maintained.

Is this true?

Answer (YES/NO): NO